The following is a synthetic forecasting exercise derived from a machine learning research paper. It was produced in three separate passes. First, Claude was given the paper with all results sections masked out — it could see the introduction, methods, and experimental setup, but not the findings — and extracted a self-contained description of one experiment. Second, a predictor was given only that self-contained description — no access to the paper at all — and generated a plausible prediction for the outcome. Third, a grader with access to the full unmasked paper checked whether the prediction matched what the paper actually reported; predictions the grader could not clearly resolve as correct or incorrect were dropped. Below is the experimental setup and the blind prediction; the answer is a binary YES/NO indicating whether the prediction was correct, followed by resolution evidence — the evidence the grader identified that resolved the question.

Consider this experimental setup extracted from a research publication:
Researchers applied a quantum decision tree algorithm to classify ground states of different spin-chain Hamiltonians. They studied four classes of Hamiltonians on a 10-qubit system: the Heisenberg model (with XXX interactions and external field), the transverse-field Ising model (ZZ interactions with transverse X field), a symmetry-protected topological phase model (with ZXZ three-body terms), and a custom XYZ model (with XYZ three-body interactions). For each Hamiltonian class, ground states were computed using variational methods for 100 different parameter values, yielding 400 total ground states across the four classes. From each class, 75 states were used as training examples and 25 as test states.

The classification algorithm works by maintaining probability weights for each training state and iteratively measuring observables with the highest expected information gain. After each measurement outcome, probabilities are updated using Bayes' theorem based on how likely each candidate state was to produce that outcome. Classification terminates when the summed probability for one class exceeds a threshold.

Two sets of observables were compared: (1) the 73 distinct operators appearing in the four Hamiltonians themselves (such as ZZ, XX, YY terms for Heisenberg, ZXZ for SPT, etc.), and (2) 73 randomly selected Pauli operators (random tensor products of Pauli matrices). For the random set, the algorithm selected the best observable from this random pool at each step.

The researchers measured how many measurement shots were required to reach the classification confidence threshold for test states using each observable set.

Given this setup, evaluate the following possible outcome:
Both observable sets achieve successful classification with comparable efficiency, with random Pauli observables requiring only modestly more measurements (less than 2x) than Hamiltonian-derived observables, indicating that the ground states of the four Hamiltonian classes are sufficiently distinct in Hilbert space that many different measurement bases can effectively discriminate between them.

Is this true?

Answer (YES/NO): NO